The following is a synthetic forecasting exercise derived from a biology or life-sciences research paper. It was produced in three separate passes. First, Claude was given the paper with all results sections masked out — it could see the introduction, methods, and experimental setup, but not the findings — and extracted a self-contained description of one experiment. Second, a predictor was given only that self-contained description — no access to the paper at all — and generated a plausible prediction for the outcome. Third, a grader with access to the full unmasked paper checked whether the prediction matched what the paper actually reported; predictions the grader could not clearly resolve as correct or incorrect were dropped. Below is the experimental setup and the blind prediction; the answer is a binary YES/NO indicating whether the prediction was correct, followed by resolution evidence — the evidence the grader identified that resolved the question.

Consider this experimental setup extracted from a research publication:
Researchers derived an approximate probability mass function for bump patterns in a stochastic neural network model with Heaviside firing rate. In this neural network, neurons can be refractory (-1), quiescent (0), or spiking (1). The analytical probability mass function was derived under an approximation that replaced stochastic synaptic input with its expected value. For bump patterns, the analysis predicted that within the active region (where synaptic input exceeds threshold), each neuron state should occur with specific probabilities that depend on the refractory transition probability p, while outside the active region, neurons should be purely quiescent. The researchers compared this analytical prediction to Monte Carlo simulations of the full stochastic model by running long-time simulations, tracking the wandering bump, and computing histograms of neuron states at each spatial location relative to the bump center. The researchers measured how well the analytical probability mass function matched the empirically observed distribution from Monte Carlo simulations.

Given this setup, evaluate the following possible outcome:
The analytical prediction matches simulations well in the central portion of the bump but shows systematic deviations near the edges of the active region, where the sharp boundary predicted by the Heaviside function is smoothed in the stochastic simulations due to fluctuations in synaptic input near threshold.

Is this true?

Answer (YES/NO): NO